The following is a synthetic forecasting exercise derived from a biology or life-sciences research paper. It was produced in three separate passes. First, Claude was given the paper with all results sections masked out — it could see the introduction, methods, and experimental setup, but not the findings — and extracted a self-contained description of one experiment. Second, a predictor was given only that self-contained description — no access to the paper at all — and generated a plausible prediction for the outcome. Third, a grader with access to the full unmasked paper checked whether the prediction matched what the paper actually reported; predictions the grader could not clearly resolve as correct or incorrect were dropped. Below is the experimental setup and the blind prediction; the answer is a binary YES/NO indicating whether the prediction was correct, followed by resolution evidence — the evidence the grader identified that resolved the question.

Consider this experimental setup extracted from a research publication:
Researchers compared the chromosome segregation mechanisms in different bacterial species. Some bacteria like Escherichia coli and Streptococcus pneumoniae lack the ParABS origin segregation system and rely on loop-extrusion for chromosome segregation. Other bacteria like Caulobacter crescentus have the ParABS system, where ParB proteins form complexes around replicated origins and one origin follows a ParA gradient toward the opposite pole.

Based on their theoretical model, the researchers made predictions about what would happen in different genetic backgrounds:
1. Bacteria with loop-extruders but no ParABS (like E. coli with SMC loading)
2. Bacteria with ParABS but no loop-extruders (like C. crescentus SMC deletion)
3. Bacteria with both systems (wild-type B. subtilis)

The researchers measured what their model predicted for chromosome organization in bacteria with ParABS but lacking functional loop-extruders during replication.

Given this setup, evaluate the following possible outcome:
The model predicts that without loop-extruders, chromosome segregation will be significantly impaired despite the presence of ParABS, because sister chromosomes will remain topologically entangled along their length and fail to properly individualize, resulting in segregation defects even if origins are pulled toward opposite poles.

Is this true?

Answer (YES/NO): NO